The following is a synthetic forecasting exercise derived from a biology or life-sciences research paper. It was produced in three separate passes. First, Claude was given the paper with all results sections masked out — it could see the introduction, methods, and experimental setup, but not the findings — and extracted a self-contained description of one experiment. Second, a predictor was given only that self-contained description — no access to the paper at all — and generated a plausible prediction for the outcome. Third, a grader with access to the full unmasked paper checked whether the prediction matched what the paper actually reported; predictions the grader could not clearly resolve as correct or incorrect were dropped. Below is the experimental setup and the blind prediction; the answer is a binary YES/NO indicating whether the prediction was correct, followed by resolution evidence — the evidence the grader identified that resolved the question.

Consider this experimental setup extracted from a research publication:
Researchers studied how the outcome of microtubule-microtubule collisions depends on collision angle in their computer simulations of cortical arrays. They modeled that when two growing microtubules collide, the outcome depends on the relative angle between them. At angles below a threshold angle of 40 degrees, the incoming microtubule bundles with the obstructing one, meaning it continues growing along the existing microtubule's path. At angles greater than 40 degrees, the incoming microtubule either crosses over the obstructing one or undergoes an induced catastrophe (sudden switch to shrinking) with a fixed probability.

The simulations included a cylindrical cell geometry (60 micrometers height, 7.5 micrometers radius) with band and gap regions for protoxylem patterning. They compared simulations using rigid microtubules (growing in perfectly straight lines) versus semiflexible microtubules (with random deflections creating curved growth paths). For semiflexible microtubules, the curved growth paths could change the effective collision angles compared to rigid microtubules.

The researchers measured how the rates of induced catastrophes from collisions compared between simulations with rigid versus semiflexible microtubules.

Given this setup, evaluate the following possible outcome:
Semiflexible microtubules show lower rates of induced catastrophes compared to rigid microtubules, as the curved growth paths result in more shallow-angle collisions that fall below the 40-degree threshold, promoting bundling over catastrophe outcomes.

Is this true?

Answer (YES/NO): NO